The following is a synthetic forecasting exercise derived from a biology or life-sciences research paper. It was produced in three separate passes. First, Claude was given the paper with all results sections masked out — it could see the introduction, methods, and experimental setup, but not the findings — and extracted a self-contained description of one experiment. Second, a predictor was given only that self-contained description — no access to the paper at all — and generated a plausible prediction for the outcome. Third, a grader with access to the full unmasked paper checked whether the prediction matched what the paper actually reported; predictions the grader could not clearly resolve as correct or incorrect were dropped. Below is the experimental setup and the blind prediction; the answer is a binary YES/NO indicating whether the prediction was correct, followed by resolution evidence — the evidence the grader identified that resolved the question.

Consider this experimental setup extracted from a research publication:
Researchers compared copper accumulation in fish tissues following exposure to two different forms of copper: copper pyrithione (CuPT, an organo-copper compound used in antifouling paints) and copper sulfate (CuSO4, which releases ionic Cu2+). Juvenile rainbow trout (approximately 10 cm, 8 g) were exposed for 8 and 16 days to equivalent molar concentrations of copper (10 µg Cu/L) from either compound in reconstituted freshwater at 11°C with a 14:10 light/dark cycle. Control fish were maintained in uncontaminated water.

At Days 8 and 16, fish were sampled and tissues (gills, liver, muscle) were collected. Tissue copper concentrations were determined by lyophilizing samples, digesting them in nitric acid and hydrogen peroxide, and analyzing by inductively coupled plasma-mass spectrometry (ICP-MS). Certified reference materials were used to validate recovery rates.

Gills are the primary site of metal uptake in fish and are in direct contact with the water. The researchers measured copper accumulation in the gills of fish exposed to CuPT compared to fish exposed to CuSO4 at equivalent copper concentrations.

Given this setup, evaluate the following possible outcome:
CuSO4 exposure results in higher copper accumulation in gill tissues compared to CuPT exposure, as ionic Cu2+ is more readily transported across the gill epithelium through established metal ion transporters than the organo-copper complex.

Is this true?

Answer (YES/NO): NO